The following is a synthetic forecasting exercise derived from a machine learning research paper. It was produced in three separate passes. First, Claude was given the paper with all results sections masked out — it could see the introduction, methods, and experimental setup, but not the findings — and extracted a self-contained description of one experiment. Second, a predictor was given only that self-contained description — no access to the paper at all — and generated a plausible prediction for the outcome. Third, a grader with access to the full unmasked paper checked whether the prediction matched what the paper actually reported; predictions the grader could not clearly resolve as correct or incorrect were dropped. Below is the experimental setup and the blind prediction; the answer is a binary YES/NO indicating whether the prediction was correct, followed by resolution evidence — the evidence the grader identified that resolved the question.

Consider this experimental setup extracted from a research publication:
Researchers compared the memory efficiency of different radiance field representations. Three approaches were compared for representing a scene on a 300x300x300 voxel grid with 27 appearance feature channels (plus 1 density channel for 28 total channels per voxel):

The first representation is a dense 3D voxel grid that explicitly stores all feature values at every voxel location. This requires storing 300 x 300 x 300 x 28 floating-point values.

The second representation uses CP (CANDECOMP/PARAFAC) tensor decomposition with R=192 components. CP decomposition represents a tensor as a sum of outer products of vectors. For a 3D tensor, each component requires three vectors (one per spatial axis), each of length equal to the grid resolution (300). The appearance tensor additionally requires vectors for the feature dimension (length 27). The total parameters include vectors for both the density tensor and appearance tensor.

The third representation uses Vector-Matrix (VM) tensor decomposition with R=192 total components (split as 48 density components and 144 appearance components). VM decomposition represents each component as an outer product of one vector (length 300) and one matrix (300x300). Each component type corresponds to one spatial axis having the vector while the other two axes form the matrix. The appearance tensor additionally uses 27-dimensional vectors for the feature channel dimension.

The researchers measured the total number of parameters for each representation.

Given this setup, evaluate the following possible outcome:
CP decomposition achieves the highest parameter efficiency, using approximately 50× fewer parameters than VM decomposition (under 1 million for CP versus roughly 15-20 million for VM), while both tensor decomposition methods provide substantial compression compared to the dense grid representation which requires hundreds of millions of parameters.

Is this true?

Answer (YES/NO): YES